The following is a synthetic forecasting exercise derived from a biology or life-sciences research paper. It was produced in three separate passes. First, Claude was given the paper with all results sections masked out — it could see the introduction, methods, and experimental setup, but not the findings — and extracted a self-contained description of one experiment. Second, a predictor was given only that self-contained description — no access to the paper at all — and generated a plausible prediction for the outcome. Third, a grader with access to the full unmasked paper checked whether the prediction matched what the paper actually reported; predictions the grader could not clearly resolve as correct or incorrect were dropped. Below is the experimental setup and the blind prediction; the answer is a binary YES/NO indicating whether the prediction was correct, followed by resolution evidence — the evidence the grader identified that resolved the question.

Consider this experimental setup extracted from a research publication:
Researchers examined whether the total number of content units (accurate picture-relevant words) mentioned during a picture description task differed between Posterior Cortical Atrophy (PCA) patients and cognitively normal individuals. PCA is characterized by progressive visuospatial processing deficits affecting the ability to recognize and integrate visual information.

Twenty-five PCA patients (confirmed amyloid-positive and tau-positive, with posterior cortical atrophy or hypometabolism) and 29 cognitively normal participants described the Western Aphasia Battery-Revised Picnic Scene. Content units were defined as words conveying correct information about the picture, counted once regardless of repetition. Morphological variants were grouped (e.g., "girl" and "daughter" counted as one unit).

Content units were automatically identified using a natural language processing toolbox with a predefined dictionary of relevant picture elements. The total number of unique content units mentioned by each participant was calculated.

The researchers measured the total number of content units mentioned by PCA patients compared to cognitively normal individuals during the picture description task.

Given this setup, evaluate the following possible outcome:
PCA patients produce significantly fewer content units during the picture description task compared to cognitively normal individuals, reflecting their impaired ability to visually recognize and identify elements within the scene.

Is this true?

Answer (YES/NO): YES